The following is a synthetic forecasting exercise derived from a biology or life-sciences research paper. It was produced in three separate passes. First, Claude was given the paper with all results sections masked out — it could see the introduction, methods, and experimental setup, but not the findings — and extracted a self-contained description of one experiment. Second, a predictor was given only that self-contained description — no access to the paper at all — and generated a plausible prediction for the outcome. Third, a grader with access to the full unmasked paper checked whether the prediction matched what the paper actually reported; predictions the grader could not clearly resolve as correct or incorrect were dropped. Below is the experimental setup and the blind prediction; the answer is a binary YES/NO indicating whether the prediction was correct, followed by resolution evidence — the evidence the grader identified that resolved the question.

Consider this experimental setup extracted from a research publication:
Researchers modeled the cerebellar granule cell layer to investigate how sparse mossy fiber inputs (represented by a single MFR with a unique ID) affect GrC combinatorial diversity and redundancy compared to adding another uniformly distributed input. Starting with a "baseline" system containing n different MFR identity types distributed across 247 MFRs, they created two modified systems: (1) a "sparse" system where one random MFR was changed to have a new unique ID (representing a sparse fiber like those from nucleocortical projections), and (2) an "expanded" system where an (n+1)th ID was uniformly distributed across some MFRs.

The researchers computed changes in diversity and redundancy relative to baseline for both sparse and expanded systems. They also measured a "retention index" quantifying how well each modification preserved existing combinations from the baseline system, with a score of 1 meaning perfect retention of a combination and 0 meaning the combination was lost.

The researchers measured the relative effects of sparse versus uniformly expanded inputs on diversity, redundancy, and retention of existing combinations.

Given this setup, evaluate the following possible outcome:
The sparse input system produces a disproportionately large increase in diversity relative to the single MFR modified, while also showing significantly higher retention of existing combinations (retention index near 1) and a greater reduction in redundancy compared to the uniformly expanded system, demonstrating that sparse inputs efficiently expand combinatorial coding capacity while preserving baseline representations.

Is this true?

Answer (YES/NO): NO